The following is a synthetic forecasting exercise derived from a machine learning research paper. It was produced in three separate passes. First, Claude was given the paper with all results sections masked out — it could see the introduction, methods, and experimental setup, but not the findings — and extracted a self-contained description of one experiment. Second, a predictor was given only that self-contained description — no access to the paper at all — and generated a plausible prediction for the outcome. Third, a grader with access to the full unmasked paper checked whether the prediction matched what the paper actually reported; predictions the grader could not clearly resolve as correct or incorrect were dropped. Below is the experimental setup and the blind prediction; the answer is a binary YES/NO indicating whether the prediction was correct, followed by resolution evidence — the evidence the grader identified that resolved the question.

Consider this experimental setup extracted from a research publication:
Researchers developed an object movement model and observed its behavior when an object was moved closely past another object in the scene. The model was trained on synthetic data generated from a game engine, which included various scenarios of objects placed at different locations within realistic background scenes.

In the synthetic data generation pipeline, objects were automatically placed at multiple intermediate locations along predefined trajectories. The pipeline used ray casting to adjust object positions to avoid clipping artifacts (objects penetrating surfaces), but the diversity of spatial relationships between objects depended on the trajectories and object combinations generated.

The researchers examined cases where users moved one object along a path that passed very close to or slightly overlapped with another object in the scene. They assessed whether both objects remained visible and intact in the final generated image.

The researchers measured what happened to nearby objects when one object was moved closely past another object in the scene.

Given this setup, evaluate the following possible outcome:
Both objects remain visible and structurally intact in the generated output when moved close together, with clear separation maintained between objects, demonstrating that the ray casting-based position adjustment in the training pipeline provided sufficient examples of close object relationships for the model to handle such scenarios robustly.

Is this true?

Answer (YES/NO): NO